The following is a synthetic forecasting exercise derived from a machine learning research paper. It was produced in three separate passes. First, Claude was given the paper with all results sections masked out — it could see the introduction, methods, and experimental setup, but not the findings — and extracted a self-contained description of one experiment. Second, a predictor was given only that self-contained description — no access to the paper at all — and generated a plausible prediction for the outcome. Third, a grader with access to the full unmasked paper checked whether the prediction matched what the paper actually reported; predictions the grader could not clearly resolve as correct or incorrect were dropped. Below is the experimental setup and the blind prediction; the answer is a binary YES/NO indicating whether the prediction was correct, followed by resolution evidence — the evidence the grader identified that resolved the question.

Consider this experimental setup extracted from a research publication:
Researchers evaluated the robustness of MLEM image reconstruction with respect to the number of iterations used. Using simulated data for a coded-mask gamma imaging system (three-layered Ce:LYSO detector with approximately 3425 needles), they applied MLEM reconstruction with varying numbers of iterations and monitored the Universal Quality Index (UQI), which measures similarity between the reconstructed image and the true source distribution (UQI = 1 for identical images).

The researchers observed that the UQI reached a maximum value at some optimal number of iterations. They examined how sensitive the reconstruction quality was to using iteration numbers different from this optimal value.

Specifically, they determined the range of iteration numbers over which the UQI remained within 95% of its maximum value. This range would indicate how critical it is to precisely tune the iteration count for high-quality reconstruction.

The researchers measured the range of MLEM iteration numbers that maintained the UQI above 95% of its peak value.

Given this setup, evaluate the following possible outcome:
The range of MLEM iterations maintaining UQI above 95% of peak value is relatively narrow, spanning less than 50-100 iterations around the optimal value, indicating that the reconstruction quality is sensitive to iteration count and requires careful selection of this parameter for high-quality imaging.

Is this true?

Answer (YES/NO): NO